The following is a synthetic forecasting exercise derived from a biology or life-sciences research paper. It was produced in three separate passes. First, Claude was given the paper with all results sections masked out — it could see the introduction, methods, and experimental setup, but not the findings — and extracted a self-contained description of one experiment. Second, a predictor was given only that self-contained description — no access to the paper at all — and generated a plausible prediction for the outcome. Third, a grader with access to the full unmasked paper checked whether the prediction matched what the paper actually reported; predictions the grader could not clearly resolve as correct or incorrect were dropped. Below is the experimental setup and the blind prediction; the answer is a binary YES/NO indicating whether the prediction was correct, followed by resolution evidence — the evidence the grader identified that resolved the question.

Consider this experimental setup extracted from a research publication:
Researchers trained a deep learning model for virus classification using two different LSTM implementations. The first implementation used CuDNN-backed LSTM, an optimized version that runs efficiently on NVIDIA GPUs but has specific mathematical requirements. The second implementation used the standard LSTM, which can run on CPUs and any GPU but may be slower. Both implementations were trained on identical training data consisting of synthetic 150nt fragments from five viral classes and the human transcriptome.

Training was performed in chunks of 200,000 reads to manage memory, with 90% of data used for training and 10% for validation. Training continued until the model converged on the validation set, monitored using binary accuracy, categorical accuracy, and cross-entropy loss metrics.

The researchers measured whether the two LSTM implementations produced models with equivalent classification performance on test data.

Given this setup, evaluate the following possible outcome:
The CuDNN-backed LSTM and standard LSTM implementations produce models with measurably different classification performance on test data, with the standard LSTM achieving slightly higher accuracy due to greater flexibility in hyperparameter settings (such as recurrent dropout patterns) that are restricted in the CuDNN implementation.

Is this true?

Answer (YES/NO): NO